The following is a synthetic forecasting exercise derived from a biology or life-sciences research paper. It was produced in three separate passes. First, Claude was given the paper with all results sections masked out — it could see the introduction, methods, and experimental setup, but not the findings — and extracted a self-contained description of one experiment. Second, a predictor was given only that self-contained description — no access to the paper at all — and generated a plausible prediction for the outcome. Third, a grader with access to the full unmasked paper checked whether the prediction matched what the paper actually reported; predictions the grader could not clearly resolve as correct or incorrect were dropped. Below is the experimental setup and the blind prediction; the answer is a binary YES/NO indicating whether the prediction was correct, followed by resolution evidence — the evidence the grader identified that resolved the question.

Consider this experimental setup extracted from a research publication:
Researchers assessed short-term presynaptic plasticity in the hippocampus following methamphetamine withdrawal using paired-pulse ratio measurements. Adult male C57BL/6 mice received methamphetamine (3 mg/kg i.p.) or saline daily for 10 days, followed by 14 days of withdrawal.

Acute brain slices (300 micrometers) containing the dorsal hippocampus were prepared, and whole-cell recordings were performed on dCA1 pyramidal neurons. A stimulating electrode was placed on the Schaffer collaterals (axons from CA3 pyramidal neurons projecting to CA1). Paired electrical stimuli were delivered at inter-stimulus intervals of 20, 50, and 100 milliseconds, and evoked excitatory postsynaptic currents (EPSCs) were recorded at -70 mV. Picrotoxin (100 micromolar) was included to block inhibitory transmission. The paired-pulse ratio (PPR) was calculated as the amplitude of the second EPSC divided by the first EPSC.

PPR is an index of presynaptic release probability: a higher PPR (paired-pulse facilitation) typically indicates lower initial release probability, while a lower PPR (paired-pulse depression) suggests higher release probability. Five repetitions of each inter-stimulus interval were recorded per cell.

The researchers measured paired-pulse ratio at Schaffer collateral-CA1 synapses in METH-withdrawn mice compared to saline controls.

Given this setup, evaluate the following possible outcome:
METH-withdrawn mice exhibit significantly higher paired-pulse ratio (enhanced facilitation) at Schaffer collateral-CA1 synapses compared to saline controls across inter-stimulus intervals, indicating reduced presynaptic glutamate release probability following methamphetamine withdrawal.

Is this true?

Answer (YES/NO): NO